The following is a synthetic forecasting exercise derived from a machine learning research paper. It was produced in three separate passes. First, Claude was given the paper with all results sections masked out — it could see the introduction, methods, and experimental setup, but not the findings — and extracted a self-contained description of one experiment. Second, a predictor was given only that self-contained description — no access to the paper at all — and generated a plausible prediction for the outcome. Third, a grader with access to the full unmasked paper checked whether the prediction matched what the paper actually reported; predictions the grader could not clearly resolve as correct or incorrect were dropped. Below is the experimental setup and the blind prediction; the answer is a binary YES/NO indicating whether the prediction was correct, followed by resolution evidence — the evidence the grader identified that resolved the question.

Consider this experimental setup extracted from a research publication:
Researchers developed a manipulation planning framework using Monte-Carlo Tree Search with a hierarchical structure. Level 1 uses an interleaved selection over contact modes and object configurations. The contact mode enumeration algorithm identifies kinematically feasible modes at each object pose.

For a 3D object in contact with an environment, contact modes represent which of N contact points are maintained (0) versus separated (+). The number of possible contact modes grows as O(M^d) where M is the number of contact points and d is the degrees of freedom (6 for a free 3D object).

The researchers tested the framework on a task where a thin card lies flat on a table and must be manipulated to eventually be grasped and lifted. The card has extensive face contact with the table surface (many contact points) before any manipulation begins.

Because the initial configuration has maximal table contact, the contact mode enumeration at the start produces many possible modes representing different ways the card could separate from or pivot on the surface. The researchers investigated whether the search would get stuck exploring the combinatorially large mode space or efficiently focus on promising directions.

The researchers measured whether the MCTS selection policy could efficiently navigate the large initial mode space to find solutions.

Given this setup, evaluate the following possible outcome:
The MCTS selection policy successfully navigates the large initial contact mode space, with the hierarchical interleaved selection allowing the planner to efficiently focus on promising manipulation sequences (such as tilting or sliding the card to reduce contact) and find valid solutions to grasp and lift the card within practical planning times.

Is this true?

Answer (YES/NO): YES